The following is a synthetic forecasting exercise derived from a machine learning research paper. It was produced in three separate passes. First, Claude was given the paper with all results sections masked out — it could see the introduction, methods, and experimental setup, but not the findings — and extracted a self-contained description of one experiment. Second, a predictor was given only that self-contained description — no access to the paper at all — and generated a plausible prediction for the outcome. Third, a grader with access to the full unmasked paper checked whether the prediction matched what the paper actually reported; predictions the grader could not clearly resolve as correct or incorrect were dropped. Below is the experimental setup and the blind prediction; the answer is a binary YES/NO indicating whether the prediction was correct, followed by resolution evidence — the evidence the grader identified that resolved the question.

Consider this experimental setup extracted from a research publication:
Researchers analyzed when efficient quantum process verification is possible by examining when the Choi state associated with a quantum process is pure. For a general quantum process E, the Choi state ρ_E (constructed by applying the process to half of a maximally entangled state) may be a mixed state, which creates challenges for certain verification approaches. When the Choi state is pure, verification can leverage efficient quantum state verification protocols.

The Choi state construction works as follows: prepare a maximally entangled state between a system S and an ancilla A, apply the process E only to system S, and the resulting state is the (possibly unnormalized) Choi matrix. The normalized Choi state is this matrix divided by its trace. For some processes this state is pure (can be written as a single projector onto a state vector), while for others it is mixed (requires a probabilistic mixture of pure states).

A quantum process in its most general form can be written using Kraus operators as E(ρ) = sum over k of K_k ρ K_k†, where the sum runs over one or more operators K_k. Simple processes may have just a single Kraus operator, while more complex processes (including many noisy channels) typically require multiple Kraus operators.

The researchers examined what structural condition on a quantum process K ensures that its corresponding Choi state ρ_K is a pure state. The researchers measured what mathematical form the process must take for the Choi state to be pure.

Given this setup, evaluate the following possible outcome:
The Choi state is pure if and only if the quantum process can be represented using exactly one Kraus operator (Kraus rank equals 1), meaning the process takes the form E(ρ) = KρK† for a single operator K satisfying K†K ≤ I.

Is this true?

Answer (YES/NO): YES